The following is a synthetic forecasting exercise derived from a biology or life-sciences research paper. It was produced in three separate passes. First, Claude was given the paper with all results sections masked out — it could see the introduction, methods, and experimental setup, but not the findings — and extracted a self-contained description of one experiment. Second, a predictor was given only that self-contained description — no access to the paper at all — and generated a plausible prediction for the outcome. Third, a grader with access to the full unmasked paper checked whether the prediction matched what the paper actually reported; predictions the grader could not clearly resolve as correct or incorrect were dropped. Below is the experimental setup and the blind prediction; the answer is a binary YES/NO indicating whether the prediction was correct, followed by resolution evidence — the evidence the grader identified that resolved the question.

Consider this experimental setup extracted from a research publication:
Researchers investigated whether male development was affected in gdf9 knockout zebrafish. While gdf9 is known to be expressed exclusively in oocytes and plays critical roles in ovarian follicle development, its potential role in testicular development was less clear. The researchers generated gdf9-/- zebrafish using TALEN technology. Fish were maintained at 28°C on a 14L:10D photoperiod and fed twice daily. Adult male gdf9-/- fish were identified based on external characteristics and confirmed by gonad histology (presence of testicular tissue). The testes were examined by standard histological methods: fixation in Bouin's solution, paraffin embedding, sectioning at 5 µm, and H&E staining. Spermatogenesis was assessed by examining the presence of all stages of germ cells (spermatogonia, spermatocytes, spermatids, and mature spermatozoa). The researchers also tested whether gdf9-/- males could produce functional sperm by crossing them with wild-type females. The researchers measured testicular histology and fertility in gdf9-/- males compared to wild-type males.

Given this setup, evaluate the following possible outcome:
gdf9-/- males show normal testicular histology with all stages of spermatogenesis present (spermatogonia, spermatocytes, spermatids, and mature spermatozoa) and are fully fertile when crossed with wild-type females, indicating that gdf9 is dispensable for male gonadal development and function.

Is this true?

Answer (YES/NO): YES